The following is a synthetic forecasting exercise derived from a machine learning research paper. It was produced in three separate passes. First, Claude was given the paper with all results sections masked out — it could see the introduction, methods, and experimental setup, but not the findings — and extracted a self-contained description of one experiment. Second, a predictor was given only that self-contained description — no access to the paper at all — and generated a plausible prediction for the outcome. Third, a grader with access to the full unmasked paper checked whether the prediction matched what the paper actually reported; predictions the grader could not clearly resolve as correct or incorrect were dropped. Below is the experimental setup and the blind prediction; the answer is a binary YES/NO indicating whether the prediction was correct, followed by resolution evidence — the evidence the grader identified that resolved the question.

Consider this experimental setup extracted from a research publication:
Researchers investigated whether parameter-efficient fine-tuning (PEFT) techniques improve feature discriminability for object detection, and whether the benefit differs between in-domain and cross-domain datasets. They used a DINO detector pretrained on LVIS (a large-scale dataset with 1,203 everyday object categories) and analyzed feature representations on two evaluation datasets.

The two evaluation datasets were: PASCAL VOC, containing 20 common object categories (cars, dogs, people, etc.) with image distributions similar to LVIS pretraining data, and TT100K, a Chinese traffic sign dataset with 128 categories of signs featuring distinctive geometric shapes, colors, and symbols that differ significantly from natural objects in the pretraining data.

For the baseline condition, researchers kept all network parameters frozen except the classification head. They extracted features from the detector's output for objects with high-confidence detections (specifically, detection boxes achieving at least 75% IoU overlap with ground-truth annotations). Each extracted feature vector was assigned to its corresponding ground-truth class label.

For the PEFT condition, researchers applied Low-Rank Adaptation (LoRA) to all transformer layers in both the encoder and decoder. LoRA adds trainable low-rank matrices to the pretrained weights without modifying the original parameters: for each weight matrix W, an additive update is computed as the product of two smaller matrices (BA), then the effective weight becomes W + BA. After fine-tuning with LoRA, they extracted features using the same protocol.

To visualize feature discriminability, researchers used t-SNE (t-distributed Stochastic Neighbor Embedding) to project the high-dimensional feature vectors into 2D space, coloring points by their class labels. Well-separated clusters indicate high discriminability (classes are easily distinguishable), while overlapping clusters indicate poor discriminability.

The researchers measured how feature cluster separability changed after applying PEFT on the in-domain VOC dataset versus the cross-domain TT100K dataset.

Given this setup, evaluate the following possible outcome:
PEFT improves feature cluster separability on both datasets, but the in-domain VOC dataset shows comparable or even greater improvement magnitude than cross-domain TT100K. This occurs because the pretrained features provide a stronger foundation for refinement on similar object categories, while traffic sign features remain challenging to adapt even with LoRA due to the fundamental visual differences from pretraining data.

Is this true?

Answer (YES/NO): NO